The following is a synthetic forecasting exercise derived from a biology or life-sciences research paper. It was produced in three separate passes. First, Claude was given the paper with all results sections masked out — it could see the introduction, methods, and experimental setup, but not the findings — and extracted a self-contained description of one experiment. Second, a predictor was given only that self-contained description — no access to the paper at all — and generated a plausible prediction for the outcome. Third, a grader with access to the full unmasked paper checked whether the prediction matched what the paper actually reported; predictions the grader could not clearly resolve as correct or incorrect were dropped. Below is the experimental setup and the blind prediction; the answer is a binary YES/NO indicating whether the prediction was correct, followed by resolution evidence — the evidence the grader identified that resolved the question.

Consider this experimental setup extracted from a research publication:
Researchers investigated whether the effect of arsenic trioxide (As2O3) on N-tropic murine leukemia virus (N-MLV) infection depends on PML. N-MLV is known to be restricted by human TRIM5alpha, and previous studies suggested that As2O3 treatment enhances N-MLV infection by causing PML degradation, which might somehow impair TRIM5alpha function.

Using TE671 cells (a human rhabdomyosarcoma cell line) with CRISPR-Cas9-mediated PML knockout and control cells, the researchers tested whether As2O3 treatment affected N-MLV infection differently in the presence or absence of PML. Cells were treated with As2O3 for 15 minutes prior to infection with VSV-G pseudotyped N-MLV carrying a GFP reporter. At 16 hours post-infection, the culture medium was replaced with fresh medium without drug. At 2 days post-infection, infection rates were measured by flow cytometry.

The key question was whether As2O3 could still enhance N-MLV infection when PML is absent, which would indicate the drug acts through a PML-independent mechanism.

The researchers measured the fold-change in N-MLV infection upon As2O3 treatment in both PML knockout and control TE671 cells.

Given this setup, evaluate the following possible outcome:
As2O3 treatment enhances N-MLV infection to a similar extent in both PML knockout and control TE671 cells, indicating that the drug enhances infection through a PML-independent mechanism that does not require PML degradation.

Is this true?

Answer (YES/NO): YES